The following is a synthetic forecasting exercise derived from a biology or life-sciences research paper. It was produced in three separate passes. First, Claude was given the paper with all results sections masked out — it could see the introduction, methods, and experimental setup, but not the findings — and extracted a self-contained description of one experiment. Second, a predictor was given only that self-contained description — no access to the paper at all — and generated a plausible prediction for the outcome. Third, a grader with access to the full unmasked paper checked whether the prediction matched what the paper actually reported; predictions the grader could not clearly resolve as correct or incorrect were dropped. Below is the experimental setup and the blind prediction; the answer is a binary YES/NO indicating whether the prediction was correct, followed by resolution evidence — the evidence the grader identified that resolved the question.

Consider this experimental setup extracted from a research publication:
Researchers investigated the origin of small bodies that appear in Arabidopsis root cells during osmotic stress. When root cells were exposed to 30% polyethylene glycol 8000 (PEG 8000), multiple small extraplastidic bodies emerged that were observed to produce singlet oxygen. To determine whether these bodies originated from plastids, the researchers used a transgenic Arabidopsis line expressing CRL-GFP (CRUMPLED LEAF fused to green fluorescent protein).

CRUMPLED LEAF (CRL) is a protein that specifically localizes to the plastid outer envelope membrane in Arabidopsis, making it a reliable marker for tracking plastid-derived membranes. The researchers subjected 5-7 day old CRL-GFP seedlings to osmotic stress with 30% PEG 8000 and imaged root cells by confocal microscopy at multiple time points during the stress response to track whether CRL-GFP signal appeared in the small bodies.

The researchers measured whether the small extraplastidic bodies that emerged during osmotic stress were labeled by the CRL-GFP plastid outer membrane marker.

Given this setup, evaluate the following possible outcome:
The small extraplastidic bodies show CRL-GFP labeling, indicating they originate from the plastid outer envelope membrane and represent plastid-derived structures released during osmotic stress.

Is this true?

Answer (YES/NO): YES